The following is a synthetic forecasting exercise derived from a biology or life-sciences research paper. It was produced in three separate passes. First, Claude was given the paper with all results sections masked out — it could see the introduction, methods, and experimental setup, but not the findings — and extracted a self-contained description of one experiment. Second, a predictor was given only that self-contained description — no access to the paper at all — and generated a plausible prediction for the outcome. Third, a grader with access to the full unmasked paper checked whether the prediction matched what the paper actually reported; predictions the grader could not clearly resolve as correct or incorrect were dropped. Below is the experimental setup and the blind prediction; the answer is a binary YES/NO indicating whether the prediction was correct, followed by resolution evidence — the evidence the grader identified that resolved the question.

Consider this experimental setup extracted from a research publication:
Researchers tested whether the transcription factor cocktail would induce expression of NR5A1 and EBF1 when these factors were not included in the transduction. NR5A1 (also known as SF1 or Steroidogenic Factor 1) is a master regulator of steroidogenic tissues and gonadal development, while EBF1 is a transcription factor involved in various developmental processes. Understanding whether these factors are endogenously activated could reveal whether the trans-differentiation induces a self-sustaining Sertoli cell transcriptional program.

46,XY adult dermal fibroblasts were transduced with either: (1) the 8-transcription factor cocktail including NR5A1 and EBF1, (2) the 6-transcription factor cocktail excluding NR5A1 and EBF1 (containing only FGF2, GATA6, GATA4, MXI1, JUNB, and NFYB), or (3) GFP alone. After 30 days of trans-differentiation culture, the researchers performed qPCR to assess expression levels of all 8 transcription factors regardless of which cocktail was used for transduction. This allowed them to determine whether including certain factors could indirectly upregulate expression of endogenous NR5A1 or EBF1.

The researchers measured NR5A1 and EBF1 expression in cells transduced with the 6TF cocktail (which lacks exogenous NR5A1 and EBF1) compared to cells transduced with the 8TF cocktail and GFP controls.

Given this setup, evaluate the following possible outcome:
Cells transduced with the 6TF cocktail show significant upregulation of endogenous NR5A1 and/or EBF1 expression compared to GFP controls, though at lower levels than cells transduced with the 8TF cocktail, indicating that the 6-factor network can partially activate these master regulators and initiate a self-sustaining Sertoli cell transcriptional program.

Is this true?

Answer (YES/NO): NO